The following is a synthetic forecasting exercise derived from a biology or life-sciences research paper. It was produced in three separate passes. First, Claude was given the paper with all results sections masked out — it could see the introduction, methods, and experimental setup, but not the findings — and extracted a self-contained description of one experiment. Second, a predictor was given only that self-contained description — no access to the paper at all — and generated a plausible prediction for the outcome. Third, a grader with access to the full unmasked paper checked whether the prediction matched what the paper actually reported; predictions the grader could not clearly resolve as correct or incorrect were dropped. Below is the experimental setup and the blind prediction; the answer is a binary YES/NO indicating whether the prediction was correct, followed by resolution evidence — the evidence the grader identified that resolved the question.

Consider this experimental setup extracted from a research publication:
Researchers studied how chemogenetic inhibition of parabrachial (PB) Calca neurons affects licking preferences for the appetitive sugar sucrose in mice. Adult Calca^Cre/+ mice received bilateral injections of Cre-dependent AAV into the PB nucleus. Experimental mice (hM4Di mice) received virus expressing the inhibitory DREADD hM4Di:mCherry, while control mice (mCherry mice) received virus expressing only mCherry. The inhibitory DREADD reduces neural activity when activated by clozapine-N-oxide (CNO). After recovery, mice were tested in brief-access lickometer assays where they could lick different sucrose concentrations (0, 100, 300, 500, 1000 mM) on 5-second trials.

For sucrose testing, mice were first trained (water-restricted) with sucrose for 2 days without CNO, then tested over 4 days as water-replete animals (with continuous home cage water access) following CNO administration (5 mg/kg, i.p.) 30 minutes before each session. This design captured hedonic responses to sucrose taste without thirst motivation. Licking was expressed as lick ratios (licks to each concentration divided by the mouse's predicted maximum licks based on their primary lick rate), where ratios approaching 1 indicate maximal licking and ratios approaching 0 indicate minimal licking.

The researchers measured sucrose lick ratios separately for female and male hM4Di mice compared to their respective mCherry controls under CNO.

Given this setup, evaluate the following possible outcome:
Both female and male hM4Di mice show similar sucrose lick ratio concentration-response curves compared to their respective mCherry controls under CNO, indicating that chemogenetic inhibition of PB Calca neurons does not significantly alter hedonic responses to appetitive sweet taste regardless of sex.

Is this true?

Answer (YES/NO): NO